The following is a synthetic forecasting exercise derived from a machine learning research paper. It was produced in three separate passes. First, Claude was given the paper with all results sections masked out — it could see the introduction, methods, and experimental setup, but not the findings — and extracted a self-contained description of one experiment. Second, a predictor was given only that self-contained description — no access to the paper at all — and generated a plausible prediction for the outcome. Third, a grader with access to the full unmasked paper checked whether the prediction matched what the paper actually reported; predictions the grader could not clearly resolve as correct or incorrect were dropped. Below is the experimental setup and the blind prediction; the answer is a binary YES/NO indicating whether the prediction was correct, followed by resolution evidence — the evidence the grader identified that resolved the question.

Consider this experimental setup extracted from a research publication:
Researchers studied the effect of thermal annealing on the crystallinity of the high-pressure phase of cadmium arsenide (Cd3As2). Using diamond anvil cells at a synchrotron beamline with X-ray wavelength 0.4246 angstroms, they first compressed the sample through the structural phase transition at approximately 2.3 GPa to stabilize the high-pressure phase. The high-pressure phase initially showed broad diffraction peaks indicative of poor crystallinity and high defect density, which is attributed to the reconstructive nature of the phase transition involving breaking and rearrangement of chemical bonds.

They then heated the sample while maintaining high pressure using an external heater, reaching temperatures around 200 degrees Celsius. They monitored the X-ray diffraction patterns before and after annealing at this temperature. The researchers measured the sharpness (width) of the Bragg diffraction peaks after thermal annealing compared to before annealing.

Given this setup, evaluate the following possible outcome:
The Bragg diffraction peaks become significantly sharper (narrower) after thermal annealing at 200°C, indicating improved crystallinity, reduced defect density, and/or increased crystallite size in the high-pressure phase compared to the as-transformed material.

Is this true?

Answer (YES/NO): YES